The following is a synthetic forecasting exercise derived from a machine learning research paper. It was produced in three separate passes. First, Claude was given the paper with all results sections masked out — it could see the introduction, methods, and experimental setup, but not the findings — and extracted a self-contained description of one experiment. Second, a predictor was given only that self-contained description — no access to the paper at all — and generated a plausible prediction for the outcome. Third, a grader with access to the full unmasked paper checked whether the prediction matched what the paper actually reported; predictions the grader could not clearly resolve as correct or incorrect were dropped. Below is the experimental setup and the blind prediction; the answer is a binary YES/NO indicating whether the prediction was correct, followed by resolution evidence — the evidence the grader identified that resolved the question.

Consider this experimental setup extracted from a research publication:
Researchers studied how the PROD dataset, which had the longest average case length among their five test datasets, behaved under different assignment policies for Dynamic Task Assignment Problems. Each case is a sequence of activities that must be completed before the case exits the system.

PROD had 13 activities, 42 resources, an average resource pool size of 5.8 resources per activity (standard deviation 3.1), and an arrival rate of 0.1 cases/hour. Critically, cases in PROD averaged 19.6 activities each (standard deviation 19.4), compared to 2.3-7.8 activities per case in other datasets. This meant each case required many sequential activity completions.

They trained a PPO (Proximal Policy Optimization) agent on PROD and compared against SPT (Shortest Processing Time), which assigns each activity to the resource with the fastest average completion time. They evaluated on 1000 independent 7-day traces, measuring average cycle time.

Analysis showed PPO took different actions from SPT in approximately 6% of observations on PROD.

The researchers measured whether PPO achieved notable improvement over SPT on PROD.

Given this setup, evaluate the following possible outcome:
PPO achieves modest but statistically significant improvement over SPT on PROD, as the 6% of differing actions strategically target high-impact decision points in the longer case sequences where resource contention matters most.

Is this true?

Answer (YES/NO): NO